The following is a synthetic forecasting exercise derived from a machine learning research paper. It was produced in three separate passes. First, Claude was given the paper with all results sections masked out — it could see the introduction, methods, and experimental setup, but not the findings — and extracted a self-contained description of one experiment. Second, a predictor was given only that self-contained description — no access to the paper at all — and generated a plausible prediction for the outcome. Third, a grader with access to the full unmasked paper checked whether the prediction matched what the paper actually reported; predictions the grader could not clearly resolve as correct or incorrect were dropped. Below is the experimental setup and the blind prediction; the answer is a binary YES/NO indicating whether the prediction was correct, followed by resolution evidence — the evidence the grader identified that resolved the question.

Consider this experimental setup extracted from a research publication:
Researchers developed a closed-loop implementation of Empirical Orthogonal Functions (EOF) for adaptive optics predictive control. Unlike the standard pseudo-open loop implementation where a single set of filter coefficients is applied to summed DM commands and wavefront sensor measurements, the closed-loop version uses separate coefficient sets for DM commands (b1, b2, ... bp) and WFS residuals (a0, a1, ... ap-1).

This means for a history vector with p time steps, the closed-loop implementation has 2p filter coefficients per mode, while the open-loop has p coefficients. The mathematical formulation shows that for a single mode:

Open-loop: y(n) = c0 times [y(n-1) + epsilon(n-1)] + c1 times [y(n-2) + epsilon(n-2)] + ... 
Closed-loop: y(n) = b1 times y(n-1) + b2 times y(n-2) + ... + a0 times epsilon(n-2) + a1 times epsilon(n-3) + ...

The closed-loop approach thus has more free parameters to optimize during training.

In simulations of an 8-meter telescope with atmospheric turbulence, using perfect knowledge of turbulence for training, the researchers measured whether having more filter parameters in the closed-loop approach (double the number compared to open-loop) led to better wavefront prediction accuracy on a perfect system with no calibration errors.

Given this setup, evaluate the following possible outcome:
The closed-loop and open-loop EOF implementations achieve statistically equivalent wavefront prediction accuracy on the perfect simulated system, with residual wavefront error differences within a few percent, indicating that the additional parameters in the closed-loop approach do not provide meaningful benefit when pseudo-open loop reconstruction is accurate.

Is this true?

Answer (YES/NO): NO